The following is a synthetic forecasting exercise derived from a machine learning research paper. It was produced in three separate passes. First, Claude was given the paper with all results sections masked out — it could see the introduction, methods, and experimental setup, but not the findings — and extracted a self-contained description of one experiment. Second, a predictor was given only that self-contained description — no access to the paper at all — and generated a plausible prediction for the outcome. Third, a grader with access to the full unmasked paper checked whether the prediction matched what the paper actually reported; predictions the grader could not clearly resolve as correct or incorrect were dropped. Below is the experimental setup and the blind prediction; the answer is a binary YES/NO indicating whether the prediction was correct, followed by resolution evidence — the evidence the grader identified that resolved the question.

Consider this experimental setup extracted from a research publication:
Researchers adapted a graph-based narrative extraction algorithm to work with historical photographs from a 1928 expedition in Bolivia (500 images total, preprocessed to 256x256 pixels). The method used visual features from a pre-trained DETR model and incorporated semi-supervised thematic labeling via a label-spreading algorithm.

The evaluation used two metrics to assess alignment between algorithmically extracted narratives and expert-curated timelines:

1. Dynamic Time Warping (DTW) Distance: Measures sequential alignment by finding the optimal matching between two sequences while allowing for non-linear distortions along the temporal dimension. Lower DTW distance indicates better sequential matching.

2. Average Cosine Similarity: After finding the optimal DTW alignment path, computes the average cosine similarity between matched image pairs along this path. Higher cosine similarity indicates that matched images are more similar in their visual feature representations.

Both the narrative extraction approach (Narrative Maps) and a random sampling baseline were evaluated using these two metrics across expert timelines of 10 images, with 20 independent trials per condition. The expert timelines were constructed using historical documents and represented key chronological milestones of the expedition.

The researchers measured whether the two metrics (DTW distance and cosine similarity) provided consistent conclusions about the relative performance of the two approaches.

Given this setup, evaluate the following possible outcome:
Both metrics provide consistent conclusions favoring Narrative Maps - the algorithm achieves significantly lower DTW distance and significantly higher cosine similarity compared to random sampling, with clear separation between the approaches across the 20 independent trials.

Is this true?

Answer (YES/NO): NO